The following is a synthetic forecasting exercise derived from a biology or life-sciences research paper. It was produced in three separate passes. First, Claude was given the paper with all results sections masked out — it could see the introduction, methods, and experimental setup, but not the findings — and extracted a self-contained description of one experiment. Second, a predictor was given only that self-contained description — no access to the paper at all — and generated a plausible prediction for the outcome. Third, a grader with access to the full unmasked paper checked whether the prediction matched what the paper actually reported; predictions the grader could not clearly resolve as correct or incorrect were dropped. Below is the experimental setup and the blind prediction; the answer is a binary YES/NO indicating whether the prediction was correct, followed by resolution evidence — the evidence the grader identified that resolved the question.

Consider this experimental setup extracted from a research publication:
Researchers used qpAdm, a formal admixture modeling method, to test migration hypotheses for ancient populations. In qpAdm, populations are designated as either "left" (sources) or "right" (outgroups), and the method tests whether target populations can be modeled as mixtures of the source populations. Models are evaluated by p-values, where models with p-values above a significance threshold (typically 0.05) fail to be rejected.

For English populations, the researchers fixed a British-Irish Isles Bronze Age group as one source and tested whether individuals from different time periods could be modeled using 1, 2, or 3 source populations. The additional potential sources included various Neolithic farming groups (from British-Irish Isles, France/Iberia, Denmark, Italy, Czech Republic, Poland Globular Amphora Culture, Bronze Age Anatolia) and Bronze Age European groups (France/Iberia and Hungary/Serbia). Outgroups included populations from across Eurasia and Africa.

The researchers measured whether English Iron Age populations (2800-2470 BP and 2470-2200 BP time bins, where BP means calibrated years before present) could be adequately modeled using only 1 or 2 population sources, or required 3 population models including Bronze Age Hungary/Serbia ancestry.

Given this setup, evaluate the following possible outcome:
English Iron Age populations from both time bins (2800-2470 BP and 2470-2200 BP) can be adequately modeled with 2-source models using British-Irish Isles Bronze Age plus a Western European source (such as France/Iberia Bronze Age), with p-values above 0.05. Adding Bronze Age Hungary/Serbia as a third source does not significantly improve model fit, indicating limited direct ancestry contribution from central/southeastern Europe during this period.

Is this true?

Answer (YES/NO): NO